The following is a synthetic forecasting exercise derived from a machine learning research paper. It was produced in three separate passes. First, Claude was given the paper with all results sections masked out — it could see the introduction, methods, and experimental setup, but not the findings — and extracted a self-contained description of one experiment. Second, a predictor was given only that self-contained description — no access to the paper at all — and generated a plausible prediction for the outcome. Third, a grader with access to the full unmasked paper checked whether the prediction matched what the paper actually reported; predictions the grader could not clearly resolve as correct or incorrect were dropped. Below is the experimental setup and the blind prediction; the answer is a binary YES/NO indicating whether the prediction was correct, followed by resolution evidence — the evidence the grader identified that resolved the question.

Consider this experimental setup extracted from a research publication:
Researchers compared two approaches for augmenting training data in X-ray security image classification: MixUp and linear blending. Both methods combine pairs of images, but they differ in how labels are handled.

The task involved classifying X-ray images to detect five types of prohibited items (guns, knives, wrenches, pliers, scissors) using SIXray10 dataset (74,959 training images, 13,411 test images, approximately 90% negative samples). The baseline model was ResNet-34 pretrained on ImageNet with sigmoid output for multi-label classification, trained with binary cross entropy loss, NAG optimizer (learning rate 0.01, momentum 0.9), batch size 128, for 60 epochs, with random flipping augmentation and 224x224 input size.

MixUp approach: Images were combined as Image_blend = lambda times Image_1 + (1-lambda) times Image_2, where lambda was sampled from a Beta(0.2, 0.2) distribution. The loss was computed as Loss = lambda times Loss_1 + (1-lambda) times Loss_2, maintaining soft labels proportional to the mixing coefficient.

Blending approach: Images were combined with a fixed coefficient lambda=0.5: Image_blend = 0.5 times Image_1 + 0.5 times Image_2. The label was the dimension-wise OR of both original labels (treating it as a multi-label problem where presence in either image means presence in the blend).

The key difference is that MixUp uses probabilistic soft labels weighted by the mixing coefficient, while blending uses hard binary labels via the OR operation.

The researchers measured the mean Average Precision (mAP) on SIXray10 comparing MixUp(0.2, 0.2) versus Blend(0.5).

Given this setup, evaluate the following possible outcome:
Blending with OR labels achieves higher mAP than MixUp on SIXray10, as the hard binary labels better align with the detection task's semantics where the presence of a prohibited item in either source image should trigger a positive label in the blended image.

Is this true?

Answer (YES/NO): NO